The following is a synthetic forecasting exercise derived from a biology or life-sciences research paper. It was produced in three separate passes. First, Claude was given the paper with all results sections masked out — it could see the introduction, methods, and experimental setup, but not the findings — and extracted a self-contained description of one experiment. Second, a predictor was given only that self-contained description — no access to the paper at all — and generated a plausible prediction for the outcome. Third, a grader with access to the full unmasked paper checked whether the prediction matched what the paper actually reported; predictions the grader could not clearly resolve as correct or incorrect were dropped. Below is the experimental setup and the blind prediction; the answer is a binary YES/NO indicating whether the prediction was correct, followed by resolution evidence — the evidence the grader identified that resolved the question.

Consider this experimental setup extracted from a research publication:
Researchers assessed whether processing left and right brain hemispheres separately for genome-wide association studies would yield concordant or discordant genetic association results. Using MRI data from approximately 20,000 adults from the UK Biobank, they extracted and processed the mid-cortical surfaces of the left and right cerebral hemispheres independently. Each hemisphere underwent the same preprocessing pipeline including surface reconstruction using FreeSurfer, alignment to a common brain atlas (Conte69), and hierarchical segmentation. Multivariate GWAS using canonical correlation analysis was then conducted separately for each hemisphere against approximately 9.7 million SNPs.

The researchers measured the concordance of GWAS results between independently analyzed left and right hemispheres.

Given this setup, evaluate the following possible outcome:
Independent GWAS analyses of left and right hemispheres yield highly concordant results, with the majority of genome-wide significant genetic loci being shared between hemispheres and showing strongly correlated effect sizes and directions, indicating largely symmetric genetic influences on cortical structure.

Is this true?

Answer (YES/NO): YES